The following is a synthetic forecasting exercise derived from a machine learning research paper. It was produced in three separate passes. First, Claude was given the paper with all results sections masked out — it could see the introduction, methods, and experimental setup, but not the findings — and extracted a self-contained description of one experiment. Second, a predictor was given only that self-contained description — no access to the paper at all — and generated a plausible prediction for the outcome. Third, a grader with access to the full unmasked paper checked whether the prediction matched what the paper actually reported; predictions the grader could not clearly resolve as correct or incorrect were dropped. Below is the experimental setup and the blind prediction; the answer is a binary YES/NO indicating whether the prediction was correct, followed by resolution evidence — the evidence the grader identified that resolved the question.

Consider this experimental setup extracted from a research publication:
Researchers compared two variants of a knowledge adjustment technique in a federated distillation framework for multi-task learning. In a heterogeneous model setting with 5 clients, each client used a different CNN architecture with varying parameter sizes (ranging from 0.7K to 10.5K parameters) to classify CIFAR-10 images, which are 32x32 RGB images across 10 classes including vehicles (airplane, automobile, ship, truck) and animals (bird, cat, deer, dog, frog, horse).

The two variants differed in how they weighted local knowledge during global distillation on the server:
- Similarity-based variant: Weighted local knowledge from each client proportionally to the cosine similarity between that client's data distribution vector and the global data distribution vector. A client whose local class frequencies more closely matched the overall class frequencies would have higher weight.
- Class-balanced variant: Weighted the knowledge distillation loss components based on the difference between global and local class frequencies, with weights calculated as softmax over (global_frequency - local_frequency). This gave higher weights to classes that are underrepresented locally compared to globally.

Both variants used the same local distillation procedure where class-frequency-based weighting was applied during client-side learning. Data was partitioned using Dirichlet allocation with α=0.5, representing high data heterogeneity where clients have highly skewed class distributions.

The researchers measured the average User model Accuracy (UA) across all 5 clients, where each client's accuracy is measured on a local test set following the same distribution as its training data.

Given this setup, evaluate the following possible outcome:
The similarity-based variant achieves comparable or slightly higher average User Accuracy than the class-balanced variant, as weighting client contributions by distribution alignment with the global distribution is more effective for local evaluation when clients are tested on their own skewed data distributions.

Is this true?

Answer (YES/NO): YES